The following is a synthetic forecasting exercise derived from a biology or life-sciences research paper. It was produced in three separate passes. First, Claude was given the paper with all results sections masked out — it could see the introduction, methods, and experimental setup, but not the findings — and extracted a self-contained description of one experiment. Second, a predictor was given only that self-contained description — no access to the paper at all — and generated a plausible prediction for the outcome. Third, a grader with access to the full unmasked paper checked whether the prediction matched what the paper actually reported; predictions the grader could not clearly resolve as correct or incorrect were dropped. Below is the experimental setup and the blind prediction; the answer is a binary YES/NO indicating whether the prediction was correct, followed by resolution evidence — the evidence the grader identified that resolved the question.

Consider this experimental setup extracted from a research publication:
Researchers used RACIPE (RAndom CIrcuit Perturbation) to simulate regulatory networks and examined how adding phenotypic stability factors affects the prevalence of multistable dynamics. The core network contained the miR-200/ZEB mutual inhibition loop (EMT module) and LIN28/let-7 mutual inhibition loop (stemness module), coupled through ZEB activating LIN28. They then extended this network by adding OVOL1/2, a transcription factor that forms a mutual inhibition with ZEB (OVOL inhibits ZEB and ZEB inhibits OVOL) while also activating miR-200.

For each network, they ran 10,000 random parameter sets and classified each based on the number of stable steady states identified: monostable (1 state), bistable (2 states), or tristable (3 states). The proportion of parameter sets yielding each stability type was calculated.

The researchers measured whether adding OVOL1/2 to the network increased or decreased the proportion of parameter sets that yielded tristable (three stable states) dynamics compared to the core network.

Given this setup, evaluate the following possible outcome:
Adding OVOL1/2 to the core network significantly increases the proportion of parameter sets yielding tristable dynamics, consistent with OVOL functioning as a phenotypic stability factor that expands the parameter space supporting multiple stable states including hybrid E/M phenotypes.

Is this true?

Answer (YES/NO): YES